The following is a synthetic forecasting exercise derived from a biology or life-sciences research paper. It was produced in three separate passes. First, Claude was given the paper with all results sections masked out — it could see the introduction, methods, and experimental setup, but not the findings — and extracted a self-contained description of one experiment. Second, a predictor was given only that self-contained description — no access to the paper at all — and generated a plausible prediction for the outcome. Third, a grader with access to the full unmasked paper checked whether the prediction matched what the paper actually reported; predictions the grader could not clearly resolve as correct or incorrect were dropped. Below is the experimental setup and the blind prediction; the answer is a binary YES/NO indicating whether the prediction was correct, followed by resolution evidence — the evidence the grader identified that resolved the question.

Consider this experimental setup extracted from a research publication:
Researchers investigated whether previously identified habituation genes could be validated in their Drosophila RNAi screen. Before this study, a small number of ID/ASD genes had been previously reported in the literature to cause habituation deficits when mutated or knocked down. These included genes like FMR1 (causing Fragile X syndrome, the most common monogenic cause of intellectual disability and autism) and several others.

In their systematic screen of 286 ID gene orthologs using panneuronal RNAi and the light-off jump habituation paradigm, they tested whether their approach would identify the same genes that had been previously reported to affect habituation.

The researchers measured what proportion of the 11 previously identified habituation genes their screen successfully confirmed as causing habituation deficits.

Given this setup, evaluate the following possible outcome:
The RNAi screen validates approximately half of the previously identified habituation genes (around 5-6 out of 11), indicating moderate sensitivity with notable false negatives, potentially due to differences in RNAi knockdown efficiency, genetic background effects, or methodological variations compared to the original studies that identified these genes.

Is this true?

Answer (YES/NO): NO